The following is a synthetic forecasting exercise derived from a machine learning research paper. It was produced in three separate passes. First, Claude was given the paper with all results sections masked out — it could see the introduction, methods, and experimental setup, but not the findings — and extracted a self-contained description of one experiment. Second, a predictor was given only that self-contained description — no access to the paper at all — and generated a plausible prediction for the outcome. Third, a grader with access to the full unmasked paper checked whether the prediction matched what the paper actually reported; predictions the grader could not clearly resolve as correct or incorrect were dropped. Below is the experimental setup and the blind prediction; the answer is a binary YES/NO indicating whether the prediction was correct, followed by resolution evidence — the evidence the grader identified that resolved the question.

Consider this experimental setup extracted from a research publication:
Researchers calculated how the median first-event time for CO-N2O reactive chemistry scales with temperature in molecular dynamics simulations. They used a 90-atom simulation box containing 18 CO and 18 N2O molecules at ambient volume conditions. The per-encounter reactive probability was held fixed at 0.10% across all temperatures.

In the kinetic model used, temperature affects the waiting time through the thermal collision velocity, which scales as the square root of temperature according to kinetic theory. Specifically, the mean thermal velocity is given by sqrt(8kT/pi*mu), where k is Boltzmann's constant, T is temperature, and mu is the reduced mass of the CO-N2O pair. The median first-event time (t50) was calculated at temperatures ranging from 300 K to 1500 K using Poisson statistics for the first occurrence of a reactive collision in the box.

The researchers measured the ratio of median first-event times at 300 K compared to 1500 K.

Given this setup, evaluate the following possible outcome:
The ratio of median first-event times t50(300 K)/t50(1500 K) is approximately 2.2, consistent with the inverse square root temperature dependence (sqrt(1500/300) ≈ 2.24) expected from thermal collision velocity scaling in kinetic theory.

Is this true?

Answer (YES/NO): YES